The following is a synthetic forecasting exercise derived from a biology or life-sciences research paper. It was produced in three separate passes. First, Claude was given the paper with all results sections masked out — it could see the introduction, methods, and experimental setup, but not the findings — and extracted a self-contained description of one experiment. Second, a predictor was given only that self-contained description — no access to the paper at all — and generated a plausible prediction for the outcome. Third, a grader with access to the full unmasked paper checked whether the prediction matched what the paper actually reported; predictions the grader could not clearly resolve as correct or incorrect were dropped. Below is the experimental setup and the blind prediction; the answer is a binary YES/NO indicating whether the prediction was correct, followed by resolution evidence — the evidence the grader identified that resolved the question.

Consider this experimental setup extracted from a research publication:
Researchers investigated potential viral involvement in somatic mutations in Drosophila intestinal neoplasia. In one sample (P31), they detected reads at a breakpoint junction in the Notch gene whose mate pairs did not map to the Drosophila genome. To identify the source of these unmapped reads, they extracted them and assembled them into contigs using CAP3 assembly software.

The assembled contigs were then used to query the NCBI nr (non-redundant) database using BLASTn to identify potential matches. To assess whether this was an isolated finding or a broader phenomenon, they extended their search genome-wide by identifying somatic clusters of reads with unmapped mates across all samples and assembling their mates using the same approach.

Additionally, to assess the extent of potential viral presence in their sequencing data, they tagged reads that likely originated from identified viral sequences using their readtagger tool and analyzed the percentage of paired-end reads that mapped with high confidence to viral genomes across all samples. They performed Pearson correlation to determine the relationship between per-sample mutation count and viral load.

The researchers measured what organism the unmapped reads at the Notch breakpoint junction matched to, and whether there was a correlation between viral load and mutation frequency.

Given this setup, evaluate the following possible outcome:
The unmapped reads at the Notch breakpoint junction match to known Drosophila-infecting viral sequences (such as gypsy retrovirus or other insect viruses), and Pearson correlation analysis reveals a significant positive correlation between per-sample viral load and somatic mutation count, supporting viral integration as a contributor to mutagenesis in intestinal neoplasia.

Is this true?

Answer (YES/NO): NO